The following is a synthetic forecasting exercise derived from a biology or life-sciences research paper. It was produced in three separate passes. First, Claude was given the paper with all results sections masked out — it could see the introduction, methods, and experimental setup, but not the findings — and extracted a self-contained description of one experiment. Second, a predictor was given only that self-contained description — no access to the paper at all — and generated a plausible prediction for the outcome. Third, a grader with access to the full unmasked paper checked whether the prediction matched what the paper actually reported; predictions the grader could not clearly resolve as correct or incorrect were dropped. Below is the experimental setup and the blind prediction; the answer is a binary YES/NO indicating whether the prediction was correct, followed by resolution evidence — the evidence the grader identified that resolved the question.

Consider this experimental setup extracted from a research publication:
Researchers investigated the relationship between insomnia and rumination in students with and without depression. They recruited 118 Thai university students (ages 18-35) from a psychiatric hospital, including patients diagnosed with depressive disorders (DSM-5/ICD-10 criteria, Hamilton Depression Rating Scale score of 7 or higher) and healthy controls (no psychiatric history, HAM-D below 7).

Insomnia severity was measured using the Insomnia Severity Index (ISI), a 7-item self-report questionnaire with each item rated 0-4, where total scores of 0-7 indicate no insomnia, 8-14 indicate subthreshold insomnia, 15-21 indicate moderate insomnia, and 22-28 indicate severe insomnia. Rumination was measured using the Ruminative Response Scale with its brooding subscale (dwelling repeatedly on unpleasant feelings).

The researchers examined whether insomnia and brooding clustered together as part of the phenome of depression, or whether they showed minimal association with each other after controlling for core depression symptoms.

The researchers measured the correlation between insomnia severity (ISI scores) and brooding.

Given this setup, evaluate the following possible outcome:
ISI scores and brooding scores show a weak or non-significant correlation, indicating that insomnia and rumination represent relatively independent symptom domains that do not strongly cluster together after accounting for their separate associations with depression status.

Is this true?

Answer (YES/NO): NO